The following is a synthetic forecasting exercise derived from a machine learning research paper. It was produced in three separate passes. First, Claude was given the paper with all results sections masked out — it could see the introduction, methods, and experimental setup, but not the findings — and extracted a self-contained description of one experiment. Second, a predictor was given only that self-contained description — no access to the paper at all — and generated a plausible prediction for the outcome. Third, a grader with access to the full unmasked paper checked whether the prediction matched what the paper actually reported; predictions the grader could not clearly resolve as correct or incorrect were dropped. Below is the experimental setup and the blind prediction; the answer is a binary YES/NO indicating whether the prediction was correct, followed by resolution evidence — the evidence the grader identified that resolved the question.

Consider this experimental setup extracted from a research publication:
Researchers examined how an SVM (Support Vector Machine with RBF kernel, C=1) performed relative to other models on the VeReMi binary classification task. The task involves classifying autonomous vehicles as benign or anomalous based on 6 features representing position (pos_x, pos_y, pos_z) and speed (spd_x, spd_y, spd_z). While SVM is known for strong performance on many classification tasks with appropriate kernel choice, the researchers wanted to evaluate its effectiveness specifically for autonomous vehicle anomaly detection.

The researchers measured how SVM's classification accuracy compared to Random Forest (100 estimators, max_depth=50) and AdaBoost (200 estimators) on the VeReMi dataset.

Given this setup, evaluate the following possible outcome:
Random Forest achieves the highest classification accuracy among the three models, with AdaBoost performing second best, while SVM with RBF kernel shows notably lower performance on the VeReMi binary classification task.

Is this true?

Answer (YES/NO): YES